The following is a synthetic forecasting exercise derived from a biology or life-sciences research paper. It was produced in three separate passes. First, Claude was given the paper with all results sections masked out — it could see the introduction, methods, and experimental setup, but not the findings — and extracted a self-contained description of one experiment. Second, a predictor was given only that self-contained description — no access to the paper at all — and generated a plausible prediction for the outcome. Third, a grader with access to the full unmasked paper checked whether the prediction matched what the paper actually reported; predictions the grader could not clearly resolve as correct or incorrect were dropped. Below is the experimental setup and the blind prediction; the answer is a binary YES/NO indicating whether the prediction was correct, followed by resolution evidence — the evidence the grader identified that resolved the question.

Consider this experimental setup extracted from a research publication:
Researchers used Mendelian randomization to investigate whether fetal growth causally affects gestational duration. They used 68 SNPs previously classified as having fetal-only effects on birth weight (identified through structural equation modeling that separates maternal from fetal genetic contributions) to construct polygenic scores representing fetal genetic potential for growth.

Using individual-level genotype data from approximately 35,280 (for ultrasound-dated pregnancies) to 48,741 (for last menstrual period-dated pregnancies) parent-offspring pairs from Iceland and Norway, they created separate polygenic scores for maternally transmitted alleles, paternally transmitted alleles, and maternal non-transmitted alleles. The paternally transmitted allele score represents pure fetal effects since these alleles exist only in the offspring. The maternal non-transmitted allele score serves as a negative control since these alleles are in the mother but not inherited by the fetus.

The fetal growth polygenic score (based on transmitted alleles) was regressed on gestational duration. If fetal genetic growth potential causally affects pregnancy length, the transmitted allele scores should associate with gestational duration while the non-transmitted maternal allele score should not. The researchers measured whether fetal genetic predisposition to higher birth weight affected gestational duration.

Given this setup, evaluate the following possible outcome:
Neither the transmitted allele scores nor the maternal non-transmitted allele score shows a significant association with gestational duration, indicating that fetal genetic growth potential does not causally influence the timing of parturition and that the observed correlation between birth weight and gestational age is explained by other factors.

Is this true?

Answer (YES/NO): NO